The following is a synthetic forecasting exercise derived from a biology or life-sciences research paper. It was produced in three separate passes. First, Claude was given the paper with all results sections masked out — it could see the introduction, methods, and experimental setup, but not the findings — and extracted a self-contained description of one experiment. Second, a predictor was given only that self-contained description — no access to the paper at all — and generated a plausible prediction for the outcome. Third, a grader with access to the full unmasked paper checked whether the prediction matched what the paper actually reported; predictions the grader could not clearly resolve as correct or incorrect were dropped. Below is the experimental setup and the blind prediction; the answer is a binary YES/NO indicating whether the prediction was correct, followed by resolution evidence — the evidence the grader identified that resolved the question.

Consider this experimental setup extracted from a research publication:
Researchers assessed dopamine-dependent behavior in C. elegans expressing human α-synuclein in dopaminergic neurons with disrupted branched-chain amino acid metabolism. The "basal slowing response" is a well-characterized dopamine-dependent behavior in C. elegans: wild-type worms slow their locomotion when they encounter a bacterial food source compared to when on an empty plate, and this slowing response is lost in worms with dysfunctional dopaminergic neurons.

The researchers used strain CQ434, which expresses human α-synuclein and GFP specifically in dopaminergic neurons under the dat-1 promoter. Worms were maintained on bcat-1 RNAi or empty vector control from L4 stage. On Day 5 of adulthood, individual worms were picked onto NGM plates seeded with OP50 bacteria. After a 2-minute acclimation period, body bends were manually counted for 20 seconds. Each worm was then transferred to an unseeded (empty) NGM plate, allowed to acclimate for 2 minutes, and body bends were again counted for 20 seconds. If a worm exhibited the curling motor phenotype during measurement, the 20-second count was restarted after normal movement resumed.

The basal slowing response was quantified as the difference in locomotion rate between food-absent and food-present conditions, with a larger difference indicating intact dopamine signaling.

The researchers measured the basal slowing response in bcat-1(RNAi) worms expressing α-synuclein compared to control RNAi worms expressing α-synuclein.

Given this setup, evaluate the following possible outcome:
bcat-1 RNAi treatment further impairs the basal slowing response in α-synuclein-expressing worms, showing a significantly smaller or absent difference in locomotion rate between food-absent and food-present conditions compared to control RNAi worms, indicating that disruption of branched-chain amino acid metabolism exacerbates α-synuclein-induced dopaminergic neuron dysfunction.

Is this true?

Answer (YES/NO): YES